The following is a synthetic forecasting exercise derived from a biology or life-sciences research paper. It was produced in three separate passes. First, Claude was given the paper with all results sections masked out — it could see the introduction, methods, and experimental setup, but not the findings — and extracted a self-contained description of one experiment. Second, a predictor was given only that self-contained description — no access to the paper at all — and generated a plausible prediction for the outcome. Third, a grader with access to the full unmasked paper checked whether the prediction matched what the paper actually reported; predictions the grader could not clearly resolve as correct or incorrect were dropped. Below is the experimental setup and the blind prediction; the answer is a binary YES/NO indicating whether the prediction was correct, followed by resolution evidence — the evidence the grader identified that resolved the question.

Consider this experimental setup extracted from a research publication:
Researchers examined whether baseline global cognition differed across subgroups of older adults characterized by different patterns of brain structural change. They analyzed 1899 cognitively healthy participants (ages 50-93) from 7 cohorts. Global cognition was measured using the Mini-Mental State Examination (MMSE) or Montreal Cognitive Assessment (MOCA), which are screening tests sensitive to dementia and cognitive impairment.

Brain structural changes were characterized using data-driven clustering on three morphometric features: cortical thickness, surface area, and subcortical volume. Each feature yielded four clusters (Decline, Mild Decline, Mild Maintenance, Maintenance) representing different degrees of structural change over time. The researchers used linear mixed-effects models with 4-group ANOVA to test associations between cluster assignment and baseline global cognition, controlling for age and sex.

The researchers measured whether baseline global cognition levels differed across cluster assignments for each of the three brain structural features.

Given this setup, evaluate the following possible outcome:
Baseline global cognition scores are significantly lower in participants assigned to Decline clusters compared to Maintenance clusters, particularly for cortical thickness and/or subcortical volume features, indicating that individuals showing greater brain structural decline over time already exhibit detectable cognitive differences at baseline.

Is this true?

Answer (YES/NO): NO